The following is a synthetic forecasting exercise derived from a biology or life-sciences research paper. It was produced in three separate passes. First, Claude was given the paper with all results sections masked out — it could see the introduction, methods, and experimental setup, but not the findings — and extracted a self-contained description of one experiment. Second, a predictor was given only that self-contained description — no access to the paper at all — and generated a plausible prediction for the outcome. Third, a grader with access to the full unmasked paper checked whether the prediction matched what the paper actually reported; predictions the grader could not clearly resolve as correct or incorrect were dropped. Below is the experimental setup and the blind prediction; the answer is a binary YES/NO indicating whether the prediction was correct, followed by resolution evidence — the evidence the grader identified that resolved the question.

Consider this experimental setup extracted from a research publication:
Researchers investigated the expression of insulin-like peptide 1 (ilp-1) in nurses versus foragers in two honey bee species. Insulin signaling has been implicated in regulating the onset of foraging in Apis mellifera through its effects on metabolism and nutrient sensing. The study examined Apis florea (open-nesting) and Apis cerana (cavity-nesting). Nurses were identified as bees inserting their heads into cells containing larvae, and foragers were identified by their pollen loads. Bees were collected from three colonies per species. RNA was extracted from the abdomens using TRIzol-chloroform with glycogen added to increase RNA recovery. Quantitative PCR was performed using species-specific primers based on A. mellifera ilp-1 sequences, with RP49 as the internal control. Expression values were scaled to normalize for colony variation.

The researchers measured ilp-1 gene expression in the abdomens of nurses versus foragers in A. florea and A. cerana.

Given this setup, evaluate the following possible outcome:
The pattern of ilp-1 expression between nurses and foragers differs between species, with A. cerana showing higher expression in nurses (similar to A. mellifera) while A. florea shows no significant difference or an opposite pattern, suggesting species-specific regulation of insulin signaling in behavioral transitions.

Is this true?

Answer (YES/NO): NO